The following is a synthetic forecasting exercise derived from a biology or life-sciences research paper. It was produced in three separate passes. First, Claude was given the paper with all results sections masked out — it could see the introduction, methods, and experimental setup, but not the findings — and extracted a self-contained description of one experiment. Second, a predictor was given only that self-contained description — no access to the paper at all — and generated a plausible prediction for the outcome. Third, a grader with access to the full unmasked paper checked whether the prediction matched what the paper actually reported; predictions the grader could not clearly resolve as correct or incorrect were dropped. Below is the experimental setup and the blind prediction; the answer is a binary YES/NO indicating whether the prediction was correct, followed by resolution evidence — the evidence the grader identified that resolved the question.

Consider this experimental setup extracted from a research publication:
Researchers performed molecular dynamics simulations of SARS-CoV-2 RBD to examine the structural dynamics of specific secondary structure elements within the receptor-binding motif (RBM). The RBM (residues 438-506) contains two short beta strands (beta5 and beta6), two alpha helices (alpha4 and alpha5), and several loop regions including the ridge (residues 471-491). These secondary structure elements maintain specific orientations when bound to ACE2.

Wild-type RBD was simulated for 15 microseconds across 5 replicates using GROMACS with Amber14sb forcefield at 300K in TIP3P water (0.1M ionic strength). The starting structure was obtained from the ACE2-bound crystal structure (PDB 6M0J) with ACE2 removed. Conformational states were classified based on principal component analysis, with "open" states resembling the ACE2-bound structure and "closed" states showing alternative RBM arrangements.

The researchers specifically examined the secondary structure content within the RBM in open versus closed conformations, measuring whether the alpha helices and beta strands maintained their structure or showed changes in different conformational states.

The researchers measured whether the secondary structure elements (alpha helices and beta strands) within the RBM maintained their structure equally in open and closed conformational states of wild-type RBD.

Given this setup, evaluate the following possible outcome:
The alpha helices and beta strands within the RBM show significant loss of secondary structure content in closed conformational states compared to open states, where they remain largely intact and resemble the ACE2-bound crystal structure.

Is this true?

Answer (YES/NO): NO